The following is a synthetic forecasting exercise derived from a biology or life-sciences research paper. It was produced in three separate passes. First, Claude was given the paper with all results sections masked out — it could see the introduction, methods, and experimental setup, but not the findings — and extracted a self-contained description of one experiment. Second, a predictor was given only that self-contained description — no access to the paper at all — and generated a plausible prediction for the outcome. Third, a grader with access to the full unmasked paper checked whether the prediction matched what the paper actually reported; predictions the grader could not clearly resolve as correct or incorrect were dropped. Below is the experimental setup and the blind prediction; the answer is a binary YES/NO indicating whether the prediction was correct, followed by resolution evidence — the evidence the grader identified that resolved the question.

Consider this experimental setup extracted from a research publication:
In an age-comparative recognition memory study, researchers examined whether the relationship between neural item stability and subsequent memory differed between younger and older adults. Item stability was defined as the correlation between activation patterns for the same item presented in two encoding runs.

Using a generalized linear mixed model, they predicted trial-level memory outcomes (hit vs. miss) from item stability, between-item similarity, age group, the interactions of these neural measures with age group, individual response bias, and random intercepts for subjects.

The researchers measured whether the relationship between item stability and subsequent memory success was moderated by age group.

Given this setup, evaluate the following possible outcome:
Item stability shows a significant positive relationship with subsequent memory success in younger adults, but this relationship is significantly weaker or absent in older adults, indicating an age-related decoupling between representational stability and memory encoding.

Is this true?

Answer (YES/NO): NO